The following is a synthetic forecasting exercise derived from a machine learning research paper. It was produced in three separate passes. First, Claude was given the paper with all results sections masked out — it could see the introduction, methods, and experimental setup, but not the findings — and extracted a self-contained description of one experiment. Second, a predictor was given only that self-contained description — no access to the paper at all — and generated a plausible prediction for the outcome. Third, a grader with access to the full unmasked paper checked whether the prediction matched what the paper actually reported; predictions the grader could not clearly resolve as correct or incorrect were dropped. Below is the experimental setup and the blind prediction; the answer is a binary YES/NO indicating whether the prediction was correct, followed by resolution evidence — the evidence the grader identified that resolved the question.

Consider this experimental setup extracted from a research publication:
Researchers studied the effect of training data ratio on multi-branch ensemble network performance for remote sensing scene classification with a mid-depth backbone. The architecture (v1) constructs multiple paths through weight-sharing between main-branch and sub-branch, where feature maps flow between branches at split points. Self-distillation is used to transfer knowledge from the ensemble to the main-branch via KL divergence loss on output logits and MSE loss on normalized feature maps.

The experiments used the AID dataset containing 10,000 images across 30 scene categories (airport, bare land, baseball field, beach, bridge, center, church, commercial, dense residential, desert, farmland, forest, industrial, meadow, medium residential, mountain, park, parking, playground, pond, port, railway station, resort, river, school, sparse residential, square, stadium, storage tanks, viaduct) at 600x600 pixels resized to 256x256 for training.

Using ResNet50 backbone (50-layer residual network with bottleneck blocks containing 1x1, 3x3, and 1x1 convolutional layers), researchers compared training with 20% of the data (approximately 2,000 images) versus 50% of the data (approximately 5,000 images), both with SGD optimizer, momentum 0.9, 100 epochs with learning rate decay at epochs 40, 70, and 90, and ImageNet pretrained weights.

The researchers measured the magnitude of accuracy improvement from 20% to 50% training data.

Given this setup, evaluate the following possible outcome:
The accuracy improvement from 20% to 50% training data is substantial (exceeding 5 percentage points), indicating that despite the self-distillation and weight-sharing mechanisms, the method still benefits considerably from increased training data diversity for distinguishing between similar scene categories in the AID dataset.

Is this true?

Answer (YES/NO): NO